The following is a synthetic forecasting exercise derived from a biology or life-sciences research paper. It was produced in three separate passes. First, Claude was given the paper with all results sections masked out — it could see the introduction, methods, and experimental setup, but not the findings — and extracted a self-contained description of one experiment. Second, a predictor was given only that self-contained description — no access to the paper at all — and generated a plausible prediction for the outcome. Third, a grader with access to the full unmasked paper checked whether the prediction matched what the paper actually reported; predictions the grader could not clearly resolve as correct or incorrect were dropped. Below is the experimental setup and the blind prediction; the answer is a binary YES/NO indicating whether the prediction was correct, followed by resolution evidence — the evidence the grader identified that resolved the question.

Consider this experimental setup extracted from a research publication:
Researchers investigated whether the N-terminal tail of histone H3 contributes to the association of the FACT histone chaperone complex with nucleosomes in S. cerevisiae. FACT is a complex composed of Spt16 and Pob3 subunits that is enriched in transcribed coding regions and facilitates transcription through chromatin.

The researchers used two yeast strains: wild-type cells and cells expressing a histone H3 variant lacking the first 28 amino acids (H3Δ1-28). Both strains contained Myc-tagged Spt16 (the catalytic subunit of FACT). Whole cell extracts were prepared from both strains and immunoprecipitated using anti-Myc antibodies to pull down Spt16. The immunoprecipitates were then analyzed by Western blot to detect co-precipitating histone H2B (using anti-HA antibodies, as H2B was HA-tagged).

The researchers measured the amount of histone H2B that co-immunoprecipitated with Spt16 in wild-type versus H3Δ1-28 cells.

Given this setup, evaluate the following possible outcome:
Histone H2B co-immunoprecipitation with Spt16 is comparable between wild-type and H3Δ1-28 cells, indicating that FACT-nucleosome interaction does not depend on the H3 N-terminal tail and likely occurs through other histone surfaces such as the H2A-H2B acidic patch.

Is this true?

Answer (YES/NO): NO